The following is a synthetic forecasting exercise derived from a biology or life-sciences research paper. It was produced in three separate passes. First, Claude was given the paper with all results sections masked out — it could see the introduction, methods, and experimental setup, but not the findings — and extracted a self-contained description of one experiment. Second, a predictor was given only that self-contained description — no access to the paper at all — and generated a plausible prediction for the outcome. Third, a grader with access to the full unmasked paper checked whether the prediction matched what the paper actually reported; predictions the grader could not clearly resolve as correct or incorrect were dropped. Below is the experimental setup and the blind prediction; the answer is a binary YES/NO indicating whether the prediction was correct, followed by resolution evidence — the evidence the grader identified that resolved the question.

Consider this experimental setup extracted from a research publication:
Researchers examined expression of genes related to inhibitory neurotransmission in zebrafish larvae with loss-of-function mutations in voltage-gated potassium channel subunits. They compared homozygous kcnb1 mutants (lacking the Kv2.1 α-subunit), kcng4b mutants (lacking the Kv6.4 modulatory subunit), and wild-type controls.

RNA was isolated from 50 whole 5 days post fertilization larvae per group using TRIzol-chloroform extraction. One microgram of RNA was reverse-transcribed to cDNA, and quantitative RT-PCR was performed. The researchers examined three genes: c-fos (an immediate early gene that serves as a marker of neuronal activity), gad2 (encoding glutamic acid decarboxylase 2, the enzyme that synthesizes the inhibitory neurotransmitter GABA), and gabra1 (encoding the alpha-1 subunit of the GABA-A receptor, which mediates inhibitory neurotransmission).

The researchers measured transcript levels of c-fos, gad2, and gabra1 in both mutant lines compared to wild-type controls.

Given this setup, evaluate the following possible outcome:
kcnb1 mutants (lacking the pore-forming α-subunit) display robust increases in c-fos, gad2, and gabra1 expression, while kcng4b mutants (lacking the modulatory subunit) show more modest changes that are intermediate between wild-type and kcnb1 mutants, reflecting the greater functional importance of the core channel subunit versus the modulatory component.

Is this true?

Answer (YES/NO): NO